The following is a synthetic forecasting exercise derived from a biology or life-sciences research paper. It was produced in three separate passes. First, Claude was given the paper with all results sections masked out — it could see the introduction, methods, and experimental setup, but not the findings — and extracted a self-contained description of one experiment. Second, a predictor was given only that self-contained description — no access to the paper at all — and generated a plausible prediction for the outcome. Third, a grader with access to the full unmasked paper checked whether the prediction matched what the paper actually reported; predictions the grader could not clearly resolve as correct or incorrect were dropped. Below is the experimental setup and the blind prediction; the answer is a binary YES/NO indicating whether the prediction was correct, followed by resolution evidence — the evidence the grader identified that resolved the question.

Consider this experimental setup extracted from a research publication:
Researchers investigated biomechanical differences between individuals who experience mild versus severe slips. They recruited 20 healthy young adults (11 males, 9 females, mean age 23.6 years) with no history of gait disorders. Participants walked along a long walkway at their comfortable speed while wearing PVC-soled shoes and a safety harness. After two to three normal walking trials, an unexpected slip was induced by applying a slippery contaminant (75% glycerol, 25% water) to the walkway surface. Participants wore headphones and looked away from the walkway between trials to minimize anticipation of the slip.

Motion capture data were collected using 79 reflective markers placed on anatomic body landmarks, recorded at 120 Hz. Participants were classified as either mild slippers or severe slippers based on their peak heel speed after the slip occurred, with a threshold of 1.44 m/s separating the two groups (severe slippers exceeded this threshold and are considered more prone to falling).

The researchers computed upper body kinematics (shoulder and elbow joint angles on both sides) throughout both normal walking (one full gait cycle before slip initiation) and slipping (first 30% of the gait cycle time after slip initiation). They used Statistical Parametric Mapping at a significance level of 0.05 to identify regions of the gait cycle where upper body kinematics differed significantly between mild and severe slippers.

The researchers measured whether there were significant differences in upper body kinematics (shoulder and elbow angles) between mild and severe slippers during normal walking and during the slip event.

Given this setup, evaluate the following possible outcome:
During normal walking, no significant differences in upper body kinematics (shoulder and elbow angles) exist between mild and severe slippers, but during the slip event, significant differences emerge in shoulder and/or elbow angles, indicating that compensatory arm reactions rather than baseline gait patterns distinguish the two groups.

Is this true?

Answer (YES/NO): NO